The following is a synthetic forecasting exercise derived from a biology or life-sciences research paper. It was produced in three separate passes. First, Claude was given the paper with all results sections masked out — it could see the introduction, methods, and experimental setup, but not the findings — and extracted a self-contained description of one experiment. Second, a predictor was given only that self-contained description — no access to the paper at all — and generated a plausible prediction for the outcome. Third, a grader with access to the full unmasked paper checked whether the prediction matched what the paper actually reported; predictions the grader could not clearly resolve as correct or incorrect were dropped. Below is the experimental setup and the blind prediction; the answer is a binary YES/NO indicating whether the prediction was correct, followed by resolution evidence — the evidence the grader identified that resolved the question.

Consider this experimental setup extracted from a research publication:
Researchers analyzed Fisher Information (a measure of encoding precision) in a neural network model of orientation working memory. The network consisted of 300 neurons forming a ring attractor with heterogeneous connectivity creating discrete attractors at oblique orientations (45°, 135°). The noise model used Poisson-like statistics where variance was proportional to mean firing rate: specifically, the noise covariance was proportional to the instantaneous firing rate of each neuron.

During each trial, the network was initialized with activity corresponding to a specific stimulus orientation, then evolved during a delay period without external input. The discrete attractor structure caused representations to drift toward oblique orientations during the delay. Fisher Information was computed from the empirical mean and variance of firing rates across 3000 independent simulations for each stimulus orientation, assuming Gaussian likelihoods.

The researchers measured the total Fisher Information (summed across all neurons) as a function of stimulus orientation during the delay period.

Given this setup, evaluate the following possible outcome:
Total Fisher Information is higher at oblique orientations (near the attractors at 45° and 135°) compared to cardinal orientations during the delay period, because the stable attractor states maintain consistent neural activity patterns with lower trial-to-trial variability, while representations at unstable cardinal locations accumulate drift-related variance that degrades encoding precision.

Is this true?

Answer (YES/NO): NO